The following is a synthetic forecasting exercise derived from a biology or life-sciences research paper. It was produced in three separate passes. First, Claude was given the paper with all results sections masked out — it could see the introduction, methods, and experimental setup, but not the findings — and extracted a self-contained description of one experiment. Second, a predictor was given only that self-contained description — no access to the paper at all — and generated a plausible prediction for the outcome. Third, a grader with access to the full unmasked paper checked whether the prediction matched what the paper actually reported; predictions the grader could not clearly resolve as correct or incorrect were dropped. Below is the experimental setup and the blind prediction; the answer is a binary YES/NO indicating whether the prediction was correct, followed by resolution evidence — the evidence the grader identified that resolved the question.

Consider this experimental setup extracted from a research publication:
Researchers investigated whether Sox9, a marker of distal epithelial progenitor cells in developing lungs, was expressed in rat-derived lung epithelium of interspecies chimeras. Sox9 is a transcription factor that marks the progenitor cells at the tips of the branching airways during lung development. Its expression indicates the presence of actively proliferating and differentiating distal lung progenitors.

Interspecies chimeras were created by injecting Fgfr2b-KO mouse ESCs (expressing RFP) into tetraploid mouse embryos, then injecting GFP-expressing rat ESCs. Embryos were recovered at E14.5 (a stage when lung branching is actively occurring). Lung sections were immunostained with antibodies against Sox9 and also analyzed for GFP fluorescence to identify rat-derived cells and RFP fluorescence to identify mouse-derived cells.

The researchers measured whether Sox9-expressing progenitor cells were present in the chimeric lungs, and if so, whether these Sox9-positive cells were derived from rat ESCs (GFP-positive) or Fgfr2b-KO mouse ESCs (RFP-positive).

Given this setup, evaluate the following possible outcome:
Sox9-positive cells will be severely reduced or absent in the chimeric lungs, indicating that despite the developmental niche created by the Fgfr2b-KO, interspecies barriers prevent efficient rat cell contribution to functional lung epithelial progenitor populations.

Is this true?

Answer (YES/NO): NO